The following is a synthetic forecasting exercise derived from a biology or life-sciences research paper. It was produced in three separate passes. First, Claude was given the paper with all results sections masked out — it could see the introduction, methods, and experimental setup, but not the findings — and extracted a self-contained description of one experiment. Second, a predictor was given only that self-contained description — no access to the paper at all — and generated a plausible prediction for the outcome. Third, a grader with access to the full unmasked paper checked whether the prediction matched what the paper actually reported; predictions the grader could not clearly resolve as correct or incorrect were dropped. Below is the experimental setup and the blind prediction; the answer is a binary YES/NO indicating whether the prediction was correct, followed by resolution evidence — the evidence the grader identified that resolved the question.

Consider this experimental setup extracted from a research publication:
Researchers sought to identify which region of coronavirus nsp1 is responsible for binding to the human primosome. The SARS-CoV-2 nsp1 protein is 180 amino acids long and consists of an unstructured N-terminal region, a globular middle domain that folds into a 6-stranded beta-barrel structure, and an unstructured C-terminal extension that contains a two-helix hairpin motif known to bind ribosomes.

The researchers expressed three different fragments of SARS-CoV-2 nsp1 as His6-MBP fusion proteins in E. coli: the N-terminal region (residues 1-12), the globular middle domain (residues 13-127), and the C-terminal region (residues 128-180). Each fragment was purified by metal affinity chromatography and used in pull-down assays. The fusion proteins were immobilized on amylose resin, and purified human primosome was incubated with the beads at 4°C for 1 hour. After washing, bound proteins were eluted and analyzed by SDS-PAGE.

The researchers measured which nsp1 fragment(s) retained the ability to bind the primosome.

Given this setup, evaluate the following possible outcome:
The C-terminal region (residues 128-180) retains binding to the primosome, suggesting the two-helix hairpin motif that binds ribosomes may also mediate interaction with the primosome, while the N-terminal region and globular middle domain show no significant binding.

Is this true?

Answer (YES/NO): NO